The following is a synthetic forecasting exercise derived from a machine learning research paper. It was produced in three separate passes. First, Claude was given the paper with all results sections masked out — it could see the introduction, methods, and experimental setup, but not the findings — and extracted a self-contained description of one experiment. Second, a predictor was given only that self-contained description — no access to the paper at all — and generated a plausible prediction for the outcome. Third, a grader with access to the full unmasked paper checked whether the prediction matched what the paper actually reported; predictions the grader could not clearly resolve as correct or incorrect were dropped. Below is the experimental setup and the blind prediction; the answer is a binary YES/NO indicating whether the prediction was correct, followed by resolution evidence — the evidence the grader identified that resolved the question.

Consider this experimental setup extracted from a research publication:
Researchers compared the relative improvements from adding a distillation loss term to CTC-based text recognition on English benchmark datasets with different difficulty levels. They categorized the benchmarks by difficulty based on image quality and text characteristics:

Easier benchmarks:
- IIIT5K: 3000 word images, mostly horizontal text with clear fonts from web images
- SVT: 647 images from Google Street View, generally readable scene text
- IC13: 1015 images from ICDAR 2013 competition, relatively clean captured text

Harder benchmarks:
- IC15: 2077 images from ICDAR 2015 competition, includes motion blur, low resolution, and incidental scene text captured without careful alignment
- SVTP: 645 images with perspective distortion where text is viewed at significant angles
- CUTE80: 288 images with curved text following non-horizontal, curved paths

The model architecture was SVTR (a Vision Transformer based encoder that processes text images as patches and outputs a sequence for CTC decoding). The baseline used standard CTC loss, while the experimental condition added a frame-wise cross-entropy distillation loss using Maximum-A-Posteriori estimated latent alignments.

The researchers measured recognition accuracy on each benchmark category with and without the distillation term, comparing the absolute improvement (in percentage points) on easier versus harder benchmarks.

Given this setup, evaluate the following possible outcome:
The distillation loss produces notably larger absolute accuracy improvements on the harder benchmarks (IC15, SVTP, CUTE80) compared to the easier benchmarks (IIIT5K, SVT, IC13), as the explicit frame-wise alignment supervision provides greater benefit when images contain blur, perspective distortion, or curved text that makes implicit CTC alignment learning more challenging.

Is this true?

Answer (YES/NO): YES